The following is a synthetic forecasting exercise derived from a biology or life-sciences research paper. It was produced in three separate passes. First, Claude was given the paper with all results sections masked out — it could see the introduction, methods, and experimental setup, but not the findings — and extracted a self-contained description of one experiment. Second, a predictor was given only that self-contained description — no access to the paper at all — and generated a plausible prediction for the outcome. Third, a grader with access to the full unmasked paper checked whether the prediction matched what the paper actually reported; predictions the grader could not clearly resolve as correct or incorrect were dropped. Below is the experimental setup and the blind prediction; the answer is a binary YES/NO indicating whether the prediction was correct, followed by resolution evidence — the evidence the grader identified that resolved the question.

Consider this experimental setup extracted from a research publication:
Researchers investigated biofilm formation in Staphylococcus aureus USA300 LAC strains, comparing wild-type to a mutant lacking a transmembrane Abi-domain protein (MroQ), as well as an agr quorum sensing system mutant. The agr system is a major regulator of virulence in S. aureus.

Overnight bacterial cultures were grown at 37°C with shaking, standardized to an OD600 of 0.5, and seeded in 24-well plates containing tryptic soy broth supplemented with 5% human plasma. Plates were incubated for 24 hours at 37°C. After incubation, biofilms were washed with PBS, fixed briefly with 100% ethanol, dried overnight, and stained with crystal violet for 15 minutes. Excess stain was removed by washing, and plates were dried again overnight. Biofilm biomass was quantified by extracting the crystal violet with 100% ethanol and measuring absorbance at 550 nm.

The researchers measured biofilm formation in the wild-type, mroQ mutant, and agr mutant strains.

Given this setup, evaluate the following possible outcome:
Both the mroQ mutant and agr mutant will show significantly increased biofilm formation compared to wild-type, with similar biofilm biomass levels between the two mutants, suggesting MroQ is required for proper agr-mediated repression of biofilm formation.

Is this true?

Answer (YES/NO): YES